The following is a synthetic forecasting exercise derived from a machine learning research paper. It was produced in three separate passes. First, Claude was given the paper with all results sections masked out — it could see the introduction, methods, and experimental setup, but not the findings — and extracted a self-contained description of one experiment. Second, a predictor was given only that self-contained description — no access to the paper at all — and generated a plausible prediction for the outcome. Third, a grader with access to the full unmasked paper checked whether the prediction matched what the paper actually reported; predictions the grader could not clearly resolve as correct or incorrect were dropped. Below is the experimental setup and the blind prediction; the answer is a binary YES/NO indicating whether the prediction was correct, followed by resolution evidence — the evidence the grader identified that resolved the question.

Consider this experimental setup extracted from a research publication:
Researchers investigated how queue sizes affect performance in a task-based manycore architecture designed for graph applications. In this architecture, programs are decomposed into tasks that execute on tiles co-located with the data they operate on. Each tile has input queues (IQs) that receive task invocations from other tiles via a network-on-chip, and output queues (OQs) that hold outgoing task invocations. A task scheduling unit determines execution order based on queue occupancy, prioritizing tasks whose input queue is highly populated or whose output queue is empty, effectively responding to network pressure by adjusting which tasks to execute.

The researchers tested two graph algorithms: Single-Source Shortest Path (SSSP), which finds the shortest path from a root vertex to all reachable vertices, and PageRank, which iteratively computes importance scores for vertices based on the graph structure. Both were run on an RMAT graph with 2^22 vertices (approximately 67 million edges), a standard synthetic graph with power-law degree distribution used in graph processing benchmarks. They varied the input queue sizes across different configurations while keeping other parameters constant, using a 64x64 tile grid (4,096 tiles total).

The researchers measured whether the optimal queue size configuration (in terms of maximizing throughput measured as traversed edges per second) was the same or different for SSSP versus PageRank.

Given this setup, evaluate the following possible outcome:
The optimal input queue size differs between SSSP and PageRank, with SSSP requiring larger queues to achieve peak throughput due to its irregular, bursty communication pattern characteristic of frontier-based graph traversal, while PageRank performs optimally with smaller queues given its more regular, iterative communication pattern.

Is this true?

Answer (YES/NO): NO